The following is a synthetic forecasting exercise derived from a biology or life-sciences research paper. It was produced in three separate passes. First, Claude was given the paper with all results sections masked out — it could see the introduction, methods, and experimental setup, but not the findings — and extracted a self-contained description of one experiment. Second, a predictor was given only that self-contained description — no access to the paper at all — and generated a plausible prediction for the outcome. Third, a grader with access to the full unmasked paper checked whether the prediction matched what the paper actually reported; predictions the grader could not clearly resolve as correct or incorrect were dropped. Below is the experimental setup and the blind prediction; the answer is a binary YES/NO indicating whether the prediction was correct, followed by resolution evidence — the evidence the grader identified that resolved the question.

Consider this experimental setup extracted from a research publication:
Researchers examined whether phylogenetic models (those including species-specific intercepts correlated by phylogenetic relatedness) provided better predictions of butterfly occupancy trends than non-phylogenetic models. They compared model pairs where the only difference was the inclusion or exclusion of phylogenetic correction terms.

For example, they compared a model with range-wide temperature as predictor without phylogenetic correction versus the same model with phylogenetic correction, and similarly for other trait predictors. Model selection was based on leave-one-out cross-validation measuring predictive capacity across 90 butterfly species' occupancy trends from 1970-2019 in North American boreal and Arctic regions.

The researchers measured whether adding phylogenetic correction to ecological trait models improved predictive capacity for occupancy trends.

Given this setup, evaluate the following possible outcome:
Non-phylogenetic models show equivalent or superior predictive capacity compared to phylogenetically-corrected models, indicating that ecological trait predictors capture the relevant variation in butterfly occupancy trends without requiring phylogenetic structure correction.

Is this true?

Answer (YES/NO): YES